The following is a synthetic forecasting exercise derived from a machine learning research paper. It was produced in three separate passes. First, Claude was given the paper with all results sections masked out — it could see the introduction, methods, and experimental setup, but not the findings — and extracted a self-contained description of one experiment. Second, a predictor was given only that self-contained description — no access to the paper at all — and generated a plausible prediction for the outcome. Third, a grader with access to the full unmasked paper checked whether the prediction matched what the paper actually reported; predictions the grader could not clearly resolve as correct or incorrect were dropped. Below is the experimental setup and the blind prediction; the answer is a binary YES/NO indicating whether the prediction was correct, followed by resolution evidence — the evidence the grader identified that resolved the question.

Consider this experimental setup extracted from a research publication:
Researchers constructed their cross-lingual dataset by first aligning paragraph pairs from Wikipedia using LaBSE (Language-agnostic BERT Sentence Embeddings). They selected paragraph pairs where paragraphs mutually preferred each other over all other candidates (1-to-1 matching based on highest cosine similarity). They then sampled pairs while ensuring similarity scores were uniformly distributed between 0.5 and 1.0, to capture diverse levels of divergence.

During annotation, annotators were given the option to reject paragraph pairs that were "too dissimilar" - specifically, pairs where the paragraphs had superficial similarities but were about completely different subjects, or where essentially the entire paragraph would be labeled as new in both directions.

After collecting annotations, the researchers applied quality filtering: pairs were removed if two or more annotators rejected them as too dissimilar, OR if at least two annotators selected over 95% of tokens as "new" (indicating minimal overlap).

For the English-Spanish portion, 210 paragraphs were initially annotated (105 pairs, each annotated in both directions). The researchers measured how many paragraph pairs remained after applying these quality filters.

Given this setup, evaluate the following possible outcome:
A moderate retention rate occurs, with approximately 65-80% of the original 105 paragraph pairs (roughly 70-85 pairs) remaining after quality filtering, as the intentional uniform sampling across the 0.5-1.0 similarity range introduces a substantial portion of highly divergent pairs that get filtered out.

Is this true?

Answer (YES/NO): NO